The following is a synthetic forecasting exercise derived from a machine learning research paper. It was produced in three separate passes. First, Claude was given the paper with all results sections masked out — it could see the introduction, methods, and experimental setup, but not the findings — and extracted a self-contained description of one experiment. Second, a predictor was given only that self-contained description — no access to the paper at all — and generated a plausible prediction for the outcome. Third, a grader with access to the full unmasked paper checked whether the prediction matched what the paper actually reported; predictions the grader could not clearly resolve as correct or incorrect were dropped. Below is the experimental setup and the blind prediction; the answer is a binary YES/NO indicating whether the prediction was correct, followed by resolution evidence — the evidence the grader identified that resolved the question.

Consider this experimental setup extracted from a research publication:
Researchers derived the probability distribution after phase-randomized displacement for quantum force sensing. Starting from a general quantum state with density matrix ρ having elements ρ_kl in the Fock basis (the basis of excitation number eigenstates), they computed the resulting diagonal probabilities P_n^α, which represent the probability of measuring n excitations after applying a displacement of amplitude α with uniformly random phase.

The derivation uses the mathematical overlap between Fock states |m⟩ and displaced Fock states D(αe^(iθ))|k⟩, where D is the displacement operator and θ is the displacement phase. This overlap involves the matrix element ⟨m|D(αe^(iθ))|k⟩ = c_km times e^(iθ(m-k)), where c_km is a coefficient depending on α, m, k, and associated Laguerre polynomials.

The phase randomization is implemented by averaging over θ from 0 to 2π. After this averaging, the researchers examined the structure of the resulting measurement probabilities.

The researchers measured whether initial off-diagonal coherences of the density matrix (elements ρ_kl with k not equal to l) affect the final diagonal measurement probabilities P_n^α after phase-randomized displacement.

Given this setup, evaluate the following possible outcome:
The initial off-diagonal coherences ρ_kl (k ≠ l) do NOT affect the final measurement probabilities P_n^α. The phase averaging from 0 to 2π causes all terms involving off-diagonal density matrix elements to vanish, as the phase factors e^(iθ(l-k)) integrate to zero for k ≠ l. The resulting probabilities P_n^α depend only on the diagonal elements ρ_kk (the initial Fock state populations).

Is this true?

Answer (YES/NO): YES